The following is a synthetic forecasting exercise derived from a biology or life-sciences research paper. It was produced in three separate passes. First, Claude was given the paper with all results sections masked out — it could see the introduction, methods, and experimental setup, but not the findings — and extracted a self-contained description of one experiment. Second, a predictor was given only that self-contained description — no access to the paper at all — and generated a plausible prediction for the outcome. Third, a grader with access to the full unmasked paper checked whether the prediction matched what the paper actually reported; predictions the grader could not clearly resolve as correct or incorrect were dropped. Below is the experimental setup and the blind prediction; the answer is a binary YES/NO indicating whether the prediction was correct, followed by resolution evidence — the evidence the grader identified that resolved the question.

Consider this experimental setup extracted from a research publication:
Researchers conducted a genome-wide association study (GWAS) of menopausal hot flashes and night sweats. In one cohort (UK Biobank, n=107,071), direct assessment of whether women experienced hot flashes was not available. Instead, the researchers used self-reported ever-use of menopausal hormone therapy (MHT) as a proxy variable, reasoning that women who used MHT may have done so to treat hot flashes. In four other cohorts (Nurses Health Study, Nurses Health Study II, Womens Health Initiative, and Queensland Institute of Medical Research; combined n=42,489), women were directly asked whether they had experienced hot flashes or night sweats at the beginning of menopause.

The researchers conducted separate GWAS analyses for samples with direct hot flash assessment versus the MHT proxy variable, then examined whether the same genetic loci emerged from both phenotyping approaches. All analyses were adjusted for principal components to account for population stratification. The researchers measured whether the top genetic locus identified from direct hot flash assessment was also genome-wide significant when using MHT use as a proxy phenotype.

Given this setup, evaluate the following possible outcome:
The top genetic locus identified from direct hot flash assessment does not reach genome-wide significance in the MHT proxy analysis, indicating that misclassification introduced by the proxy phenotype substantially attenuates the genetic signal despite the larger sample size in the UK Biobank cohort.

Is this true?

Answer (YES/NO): NO